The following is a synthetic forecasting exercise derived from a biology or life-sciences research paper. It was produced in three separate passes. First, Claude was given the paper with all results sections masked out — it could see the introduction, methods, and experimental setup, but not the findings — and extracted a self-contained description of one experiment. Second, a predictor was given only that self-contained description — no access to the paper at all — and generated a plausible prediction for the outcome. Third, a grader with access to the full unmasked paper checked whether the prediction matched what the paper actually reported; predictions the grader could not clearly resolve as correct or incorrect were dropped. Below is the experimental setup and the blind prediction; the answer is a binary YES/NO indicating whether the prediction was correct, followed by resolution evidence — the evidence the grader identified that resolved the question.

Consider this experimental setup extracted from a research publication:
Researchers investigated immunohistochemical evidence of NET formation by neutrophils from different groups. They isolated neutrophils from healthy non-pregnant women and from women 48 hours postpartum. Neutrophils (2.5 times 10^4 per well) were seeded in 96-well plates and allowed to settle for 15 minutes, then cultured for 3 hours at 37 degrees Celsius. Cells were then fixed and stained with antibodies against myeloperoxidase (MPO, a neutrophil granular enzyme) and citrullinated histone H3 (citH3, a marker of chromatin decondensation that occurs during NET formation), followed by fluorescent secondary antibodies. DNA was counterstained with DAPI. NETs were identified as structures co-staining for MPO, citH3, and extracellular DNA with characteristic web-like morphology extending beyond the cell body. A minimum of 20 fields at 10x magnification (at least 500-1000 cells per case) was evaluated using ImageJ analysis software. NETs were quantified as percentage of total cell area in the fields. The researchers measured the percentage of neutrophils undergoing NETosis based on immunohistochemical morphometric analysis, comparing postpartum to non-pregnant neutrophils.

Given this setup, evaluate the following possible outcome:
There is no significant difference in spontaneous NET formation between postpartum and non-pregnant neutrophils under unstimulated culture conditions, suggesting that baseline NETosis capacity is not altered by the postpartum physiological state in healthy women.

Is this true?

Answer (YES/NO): NO